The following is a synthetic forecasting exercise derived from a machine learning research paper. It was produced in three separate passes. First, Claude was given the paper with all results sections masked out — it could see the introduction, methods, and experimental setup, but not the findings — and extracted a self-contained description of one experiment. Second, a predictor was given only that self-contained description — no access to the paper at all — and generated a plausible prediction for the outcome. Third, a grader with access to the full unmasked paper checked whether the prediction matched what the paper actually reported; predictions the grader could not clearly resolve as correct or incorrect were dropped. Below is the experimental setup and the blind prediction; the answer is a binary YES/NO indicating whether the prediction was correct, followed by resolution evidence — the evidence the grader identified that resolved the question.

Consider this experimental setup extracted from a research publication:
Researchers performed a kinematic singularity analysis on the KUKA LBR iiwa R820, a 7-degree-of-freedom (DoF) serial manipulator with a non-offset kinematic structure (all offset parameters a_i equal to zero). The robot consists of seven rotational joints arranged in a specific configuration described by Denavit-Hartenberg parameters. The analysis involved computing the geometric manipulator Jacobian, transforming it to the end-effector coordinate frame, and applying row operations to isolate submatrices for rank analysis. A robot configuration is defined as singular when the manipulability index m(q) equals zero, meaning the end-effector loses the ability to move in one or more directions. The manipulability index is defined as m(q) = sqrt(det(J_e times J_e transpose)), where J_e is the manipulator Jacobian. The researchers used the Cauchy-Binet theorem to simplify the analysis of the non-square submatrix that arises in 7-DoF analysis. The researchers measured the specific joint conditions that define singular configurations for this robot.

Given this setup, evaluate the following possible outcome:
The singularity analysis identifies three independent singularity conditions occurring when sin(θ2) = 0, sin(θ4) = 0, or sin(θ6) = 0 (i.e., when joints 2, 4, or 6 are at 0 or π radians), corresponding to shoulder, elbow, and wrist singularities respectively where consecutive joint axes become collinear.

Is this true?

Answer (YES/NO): NO